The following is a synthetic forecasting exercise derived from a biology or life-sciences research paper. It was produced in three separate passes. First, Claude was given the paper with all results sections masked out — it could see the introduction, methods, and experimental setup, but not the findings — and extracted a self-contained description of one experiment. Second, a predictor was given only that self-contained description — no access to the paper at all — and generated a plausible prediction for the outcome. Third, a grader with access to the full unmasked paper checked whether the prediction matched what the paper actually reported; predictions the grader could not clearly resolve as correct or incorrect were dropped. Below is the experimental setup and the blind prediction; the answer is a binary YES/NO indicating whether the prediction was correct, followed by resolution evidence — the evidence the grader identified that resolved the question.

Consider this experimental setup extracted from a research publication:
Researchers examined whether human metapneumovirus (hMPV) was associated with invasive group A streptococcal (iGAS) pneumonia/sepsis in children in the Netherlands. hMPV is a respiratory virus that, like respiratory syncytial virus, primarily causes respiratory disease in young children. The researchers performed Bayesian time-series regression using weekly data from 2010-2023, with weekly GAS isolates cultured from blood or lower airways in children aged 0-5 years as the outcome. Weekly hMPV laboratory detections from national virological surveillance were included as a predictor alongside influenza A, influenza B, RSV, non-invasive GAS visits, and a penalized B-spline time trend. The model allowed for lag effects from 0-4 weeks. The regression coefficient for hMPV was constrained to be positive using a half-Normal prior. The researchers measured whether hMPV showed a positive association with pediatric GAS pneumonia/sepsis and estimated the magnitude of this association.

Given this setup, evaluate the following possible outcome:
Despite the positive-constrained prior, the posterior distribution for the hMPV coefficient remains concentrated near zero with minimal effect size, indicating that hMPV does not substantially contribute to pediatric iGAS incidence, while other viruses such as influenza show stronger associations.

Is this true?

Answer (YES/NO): NO